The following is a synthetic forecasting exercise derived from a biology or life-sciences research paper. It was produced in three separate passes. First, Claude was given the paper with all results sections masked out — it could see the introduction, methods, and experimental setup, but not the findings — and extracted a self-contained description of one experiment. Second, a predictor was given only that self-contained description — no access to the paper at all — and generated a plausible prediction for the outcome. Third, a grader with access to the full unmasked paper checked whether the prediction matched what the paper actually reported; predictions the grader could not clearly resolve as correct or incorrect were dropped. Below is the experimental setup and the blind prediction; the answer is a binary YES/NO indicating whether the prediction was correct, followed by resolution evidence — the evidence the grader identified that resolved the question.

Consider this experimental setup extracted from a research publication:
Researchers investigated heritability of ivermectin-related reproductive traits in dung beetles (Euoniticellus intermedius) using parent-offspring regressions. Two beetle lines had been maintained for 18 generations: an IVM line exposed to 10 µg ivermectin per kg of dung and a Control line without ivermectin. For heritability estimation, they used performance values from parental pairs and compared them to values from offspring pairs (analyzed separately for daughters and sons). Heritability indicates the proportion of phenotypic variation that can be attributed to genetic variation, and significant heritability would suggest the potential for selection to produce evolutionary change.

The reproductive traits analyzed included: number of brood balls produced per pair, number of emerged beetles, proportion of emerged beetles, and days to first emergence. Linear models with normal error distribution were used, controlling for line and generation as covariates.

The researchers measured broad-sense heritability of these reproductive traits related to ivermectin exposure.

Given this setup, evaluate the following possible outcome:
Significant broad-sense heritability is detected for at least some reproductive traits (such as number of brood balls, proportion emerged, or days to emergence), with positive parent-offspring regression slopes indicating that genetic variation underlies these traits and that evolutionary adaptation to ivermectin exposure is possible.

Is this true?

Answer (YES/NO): NO